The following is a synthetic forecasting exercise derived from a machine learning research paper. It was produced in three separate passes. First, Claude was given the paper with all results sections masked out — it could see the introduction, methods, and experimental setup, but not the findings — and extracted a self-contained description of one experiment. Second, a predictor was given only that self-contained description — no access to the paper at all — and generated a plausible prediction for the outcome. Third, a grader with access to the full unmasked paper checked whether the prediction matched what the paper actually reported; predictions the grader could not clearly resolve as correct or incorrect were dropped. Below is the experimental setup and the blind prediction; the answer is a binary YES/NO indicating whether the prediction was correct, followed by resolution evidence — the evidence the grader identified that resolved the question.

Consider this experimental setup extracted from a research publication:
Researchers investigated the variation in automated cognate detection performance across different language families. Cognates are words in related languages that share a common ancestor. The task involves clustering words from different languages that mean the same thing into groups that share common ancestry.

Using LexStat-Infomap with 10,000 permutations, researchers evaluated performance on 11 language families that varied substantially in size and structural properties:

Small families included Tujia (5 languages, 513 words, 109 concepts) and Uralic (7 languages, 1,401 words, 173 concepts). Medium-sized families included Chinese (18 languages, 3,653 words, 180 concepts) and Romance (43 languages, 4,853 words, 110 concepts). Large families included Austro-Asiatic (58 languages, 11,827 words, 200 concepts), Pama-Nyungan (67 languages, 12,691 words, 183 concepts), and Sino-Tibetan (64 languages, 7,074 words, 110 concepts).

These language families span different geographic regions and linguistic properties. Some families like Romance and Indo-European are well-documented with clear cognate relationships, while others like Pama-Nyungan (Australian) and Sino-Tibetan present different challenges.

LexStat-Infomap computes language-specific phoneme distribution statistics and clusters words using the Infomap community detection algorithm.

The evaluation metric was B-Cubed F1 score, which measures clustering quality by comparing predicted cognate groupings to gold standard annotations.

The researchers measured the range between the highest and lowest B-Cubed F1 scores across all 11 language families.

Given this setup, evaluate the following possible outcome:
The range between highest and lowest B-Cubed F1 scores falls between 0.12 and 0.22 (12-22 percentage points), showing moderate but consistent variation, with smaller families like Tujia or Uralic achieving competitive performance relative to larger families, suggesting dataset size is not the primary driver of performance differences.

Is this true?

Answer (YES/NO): NO